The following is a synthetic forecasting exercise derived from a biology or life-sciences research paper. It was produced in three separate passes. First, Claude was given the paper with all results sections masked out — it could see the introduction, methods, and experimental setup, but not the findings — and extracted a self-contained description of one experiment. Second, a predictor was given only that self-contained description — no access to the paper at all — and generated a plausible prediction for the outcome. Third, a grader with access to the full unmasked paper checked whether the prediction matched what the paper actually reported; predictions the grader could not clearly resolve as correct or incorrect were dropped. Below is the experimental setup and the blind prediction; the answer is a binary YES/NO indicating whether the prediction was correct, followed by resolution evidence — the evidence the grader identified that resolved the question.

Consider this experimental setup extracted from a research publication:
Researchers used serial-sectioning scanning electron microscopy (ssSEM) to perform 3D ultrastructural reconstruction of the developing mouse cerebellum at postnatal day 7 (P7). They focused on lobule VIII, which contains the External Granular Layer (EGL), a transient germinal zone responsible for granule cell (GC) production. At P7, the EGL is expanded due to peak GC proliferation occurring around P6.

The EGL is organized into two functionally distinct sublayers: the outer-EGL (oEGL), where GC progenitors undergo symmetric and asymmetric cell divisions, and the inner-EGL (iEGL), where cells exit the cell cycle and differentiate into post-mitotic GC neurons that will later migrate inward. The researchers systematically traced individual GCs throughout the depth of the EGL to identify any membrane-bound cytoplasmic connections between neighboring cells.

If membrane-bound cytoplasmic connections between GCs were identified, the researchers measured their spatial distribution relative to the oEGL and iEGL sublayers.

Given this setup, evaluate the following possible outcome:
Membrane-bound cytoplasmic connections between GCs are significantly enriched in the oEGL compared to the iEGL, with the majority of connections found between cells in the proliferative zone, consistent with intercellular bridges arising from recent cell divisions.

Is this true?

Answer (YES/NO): NO